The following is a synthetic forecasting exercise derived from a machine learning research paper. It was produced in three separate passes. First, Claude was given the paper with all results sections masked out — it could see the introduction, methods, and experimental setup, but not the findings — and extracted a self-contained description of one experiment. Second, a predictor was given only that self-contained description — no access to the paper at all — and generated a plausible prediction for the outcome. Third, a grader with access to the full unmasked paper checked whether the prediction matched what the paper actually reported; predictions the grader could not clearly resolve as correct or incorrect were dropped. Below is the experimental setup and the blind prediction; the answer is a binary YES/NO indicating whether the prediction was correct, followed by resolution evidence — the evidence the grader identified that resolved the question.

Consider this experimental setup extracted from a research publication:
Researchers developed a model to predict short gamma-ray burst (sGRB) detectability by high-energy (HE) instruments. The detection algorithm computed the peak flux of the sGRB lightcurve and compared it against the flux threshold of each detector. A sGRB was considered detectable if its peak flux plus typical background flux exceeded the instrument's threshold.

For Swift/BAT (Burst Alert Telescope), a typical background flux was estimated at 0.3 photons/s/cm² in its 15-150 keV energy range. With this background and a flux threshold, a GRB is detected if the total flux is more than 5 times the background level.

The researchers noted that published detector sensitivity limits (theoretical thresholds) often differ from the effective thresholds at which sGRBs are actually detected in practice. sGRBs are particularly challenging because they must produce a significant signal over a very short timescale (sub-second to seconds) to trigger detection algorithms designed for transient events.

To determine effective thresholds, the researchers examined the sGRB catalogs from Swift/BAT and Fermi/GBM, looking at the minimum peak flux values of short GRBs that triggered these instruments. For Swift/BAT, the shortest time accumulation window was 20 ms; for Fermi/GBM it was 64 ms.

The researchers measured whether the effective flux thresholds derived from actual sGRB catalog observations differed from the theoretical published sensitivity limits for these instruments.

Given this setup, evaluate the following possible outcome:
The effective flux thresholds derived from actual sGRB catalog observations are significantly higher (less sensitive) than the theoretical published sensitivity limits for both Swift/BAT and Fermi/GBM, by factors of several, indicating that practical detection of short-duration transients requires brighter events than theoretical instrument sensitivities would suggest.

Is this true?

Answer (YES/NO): NO